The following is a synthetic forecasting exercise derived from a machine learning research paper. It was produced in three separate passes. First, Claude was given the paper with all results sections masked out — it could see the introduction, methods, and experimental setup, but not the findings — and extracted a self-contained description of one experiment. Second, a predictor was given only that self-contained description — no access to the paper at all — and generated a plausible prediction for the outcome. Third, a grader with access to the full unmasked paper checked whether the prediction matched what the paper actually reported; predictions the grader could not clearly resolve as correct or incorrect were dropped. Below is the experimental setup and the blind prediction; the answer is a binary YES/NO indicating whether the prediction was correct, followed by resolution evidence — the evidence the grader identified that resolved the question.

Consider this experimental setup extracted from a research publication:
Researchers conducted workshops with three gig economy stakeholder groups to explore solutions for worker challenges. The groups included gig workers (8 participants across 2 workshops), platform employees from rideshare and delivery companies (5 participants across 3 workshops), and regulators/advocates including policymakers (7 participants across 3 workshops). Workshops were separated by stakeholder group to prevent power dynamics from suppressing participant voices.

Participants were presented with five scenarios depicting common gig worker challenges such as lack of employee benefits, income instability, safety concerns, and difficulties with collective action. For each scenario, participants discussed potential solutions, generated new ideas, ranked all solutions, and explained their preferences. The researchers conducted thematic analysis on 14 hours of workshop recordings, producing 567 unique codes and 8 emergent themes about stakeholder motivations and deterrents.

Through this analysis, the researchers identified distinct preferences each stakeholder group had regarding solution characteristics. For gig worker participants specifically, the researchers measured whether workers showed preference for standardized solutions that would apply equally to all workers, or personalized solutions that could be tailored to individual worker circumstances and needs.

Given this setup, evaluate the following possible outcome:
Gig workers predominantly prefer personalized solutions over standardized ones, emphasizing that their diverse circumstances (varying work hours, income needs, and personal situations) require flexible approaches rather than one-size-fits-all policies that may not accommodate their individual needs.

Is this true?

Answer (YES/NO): YES